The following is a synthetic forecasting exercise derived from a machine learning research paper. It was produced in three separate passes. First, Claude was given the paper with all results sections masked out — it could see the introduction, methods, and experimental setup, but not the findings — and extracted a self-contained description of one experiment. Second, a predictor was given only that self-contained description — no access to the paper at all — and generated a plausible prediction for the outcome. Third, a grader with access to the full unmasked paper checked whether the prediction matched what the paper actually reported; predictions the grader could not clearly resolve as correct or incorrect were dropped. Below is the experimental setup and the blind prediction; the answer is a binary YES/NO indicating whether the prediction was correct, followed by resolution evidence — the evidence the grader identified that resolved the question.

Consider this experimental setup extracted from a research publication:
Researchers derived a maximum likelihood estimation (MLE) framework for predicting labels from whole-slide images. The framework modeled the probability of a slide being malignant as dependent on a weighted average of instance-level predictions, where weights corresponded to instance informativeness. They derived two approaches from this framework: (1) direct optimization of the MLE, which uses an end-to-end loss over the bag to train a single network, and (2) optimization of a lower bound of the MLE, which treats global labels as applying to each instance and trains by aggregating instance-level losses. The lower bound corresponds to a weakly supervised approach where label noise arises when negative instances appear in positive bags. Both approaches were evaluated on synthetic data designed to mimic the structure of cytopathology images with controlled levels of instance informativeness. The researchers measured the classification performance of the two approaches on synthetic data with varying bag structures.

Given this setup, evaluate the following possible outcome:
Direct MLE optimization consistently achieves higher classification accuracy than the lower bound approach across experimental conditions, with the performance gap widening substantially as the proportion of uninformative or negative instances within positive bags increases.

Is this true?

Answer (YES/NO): NO